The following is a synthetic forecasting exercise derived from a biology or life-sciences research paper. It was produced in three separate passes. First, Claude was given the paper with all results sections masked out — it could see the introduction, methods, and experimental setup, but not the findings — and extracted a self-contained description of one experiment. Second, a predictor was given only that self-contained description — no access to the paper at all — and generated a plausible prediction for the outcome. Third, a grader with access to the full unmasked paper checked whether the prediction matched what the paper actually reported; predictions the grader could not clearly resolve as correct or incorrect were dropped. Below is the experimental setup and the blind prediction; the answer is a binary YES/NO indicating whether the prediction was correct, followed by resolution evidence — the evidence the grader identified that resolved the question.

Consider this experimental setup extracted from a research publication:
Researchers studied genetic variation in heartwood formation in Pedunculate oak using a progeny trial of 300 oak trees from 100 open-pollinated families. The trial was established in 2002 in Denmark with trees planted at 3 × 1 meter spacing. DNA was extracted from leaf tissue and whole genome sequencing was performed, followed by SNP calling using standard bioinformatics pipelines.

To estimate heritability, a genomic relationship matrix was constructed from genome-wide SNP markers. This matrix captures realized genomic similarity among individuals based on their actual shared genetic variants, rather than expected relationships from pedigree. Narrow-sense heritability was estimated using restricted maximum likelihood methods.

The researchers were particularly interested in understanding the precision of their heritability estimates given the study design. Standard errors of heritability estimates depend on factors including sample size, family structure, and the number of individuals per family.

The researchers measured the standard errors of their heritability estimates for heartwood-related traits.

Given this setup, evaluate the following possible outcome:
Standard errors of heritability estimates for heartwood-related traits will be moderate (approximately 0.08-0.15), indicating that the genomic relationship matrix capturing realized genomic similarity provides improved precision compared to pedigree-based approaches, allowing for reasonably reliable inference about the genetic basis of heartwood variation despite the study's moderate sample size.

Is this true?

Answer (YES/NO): NO